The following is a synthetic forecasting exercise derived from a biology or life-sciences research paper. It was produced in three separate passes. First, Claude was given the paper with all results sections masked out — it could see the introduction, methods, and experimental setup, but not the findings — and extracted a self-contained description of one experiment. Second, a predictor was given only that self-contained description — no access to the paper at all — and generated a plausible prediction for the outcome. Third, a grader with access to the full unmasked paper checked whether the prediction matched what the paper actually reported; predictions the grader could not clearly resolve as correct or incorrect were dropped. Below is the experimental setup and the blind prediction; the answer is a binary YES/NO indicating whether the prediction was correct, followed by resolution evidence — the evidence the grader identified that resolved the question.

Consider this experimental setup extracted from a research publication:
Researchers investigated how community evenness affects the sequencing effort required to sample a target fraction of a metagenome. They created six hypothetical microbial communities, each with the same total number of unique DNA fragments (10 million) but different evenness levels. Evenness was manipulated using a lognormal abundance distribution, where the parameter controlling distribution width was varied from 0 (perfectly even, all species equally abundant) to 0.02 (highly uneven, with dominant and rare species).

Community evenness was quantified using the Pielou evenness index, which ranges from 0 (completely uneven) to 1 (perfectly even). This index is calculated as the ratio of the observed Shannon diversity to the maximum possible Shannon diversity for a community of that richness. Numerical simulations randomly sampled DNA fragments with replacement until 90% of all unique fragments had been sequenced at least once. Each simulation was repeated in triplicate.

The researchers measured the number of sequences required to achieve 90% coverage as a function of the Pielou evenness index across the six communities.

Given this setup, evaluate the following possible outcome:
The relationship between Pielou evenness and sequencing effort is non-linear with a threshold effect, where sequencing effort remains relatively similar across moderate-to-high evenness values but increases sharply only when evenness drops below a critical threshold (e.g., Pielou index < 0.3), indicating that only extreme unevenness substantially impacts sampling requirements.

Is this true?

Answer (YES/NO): NO